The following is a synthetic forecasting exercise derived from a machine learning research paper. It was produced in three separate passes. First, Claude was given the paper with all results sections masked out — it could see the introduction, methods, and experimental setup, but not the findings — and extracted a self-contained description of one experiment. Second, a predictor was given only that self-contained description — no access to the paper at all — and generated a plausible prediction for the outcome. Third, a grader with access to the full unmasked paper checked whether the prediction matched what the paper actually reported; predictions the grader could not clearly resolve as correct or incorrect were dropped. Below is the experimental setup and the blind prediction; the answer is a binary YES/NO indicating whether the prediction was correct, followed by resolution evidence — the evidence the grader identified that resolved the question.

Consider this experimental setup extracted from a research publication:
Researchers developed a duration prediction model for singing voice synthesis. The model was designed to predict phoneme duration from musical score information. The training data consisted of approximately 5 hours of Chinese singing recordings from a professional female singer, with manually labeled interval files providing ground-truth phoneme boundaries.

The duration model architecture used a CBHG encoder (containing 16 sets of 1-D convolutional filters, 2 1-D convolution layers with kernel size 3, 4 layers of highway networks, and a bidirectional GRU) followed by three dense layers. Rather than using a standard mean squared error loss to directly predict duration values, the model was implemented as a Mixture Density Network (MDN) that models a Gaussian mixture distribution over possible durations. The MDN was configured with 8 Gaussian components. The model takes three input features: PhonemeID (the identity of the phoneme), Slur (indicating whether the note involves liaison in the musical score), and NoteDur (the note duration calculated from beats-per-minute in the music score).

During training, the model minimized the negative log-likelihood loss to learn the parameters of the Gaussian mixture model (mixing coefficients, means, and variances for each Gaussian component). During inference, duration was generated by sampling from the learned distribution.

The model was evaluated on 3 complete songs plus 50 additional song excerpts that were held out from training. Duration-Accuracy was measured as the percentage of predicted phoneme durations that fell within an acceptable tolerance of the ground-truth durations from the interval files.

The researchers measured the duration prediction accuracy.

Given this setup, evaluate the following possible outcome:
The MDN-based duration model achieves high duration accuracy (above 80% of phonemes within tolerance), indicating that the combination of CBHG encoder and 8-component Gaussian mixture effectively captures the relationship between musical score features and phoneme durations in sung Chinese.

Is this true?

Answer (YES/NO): YES